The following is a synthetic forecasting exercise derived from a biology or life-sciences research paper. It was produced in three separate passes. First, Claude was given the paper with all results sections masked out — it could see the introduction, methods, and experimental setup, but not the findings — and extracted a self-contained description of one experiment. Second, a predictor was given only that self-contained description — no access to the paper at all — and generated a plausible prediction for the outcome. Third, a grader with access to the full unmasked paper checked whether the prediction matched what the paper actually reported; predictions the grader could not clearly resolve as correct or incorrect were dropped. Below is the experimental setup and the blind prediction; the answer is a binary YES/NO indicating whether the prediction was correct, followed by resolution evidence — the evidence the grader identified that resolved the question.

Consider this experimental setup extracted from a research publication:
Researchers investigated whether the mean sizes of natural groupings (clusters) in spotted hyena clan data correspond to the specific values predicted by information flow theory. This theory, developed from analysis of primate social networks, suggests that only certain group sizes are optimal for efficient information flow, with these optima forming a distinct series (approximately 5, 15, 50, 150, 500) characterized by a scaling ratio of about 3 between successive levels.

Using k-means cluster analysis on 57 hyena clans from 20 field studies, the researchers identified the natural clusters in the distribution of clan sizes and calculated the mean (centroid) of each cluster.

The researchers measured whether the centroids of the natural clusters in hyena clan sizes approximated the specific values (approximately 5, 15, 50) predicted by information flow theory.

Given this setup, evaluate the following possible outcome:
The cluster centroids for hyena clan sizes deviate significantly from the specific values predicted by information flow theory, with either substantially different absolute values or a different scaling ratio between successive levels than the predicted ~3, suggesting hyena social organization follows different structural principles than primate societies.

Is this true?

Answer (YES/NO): NO